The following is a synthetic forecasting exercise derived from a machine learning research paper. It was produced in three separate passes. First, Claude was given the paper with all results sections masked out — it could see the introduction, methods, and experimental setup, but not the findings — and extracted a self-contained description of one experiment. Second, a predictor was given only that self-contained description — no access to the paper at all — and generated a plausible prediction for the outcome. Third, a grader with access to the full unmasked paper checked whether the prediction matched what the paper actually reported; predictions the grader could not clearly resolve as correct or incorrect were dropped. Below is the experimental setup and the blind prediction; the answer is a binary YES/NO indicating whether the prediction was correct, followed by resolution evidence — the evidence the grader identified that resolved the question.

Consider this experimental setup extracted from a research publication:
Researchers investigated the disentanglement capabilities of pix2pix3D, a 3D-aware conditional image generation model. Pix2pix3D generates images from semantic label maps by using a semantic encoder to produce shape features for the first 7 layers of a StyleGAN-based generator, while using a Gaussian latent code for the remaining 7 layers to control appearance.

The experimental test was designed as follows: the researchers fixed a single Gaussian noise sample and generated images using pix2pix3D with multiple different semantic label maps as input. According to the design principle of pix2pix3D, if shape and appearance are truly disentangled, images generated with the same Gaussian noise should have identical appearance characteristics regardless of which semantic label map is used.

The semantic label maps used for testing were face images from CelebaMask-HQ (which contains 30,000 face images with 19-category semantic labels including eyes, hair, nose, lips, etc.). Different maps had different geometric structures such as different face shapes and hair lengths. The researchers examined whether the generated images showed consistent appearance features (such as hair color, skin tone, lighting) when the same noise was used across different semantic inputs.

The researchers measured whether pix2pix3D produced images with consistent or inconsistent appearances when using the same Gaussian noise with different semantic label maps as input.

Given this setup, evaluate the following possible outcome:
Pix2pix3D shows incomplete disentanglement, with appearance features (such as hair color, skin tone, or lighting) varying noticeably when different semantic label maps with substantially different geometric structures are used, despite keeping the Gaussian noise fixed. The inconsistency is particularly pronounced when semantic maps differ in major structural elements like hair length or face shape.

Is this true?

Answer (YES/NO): YES